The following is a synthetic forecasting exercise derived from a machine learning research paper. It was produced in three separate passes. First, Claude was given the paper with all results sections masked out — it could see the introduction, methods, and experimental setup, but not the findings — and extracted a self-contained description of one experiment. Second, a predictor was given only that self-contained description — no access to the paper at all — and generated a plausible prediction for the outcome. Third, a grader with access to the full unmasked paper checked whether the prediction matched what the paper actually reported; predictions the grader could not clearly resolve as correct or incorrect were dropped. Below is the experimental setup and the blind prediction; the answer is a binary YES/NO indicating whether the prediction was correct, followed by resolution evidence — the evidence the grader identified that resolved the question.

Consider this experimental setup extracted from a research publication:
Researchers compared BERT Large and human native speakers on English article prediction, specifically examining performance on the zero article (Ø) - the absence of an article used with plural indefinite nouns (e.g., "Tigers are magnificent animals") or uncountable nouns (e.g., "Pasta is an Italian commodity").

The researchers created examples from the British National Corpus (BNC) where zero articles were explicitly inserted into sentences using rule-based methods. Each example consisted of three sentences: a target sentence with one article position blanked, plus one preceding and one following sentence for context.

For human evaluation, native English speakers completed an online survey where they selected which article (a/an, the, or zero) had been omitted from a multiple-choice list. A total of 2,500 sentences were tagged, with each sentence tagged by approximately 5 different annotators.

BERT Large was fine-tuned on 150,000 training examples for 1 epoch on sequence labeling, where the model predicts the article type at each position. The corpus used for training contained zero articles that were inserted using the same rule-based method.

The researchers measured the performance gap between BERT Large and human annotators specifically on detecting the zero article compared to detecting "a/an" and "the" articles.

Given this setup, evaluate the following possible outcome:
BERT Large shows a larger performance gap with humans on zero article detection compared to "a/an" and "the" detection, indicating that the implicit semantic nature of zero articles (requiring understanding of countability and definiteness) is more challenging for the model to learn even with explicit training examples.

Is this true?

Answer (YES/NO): NO